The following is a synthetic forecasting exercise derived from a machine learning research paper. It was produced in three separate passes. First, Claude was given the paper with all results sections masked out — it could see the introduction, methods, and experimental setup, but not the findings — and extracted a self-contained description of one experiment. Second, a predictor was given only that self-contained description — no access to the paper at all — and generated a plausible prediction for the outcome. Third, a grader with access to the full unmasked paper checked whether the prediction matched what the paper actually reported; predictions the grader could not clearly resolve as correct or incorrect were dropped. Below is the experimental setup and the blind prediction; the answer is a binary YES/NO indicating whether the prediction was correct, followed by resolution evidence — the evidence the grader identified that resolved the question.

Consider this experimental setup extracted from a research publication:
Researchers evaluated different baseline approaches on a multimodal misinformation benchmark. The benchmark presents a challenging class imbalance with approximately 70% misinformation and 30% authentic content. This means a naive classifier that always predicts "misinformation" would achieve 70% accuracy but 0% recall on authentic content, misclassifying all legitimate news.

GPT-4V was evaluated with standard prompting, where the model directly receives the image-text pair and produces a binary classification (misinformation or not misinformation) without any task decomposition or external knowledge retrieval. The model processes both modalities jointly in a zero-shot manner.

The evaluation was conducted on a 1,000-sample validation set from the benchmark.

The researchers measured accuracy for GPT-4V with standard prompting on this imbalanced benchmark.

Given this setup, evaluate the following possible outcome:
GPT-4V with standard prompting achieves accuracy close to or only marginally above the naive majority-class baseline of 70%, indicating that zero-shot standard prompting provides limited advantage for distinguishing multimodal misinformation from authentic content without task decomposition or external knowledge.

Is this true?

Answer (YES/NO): NO